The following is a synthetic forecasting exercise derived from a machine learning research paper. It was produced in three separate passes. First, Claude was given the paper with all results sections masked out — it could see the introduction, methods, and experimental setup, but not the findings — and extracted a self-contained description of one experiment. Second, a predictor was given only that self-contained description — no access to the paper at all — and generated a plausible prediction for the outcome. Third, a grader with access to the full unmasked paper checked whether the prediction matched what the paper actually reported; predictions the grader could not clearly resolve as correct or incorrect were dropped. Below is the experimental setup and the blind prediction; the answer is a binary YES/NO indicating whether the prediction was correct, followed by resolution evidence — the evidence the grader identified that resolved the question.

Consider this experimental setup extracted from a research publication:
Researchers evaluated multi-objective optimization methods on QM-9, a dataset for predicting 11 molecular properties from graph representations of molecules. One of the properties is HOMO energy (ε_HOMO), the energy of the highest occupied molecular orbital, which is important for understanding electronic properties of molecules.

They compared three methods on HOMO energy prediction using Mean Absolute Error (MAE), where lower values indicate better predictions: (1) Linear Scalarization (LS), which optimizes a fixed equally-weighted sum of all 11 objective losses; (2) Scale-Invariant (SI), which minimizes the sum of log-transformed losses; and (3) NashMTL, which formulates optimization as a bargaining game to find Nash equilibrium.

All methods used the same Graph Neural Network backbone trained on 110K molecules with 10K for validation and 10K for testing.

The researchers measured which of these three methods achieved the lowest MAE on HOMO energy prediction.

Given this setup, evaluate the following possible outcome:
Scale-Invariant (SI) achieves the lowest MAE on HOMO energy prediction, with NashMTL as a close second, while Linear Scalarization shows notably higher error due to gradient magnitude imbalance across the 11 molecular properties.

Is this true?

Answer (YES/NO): NO